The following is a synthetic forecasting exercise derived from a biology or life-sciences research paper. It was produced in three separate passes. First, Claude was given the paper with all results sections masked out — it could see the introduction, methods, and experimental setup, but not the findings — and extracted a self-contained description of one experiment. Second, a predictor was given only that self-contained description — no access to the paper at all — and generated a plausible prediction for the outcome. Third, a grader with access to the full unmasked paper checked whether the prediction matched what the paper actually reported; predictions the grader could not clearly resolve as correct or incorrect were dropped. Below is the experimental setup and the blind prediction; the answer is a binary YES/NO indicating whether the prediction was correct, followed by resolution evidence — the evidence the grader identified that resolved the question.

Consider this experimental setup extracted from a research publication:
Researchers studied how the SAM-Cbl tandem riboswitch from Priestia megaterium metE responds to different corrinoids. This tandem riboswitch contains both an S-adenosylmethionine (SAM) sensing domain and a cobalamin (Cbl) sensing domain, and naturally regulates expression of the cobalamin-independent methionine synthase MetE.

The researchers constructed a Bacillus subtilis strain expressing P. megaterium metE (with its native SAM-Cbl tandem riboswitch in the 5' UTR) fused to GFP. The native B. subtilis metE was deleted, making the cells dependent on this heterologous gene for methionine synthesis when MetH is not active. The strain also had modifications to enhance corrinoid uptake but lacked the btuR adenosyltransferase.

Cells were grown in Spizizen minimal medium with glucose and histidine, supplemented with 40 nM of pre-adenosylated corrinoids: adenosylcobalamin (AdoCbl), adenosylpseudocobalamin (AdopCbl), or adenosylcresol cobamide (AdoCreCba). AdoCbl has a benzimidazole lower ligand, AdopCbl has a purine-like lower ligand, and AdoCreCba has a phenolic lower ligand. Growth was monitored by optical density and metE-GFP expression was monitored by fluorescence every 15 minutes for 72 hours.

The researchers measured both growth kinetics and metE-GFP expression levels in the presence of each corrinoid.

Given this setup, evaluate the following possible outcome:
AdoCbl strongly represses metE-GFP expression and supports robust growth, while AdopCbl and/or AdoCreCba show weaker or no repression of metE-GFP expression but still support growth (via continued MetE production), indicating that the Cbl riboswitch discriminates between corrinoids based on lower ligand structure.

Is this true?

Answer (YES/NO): NO